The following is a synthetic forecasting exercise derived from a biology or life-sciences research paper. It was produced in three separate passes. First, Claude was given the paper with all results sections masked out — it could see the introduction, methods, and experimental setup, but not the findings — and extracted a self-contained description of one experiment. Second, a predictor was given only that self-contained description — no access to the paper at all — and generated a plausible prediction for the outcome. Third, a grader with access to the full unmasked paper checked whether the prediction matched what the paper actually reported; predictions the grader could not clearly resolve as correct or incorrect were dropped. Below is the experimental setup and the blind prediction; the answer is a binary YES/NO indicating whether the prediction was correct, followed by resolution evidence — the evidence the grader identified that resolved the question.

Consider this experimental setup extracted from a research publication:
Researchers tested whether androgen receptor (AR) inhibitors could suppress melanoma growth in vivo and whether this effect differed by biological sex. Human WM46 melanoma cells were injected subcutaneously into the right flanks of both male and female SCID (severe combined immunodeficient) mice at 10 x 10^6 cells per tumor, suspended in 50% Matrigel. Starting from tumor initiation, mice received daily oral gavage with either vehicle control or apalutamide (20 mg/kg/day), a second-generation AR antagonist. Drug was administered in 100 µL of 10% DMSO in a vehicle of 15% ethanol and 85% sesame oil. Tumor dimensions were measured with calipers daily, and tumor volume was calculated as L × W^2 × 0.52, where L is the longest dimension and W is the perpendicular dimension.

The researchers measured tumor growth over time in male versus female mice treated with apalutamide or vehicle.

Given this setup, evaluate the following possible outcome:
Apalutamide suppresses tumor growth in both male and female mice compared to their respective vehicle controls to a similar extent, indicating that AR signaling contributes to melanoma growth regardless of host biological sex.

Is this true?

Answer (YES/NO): NO